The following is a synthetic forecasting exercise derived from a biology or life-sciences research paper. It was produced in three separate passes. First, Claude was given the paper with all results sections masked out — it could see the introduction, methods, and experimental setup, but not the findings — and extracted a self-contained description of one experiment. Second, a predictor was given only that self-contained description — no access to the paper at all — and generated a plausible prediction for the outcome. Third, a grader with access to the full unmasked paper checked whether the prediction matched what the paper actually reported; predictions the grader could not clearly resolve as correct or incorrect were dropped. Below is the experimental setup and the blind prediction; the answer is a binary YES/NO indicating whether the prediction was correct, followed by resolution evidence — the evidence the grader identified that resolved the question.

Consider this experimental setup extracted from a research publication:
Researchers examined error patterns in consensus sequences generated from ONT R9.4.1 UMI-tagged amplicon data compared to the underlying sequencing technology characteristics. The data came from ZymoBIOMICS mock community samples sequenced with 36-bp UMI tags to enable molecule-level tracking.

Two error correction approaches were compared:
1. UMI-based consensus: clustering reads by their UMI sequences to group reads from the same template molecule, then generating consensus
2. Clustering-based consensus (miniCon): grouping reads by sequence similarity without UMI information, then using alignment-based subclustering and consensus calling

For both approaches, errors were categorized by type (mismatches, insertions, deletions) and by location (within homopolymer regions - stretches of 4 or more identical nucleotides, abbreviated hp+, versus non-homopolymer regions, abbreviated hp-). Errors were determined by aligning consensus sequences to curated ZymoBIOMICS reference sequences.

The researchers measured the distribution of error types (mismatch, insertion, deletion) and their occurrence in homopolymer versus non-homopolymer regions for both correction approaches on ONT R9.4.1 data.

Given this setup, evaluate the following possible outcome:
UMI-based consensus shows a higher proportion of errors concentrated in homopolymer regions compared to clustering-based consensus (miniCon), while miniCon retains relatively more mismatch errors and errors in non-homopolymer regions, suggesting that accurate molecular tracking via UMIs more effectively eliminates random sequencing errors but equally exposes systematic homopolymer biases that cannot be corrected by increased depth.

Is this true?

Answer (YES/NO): NO